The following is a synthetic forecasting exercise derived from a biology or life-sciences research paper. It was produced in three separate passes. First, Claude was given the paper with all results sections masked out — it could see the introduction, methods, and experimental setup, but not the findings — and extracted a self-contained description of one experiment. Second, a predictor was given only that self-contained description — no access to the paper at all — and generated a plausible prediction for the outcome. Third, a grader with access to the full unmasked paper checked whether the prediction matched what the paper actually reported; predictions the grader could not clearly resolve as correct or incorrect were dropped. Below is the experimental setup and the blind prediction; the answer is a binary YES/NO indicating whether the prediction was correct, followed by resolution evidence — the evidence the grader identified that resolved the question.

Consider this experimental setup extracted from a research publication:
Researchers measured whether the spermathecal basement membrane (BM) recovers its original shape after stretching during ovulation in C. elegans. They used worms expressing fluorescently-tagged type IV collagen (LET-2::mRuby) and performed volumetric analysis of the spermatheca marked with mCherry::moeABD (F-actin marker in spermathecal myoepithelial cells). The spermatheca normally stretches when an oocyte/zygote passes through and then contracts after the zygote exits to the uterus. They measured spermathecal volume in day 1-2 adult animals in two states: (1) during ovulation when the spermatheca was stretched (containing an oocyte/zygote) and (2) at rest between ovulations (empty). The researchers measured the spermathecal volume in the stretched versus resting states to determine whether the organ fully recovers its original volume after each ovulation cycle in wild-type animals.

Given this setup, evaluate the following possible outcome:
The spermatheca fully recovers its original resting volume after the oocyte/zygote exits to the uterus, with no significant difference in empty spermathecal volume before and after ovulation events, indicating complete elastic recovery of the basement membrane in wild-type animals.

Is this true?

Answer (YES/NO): YES